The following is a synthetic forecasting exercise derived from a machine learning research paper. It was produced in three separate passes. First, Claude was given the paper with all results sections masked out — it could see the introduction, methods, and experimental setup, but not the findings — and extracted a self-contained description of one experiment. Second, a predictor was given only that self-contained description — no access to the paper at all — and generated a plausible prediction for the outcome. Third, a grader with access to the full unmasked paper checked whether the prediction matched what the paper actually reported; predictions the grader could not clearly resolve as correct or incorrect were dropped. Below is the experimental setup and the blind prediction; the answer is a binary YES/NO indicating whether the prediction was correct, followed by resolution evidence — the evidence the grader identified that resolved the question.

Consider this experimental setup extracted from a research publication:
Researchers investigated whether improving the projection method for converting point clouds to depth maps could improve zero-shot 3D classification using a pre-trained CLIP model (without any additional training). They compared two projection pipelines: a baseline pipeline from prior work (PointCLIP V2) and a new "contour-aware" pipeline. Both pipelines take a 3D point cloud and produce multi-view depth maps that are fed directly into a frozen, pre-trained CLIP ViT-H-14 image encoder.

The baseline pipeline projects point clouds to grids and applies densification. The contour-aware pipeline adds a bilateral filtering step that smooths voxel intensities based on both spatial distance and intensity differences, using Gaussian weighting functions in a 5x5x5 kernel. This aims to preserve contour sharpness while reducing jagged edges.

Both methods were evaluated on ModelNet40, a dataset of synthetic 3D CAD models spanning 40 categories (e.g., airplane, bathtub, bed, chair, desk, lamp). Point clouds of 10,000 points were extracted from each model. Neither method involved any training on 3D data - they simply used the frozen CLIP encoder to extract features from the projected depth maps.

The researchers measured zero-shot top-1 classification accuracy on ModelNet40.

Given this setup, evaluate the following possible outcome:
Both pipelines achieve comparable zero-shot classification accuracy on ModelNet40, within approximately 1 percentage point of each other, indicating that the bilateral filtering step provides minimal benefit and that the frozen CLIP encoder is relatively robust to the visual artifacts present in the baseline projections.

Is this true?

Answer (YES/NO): NO